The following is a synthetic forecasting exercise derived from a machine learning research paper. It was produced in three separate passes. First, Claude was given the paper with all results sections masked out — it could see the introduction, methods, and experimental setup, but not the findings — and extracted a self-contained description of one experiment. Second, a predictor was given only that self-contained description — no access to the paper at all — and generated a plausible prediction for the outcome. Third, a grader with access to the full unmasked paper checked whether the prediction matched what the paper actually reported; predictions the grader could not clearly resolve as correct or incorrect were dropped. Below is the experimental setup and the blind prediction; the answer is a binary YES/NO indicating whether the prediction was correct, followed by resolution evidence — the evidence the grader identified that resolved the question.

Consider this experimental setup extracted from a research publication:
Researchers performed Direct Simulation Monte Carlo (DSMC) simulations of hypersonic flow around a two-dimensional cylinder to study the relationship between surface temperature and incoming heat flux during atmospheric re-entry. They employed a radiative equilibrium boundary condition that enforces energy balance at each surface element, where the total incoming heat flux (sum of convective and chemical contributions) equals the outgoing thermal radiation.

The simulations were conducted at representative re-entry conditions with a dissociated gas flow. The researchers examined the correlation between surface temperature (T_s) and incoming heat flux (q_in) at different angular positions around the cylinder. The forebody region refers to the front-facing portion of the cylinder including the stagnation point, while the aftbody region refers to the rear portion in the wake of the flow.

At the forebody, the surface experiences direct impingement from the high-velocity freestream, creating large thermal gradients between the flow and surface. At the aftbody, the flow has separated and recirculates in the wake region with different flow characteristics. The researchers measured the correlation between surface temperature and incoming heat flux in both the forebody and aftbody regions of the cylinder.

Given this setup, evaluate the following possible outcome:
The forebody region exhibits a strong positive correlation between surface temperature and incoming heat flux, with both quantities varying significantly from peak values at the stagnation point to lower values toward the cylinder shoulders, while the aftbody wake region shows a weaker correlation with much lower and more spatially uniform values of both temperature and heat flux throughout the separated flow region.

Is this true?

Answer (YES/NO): NO